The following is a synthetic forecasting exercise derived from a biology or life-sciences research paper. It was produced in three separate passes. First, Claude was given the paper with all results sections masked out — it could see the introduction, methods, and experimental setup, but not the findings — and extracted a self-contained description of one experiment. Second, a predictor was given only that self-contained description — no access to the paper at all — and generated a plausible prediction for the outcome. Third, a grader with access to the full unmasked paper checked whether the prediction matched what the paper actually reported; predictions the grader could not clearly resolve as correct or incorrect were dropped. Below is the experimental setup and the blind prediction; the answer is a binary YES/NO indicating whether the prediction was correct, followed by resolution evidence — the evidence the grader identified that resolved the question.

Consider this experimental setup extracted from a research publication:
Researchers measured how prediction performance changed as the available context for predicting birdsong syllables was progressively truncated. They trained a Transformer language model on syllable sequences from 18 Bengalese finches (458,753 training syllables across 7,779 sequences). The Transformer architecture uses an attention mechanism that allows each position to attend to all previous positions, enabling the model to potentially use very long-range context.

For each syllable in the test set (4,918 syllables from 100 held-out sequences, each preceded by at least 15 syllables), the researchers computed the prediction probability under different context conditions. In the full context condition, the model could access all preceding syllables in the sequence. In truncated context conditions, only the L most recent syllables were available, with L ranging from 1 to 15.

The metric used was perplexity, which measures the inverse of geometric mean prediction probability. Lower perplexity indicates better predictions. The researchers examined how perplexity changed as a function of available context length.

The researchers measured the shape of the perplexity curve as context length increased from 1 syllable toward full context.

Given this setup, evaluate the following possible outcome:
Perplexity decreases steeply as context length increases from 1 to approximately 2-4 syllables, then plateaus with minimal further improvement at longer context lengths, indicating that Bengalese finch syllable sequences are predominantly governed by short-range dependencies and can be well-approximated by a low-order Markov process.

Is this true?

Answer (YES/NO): NO